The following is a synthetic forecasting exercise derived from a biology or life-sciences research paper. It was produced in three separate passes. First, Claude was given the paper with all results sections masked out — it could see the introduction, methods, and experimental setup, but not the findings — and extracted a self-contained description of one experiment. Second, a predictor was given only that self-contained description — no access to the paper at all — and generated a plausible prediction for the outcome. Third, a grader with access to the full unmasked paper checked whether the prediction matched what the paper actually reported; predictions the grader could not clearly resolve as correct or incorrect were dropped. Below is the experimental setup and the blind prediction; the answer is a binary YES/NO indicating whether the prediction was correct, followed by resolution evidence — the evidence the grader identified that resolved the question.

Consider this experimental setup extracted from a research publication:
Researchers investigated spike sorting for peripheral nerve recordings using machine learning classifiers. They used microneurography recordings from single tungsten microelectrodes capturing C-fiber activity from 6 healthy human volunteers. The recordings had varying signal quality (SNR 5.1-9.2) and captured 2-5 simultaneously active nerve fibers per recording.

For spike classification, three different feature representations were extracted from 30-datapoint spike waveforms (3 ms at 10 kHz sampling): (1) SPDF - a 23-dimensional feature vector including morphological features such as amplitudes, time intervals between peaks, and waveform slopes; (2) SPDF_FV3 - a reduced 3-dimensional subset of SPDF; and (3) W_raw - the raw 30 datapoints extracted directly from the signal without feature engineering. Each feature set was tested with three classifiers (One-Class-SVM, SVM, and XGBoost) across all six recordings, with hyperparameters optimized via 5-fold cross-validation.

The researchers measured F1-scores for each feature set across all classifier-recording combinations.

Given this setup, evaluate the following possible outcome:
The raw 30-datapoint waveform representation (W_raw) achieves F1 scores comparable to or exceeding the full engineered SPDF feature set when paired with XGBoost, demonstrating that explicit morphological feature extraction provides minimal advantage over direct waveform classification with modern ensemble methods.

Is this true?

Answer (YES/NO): YES